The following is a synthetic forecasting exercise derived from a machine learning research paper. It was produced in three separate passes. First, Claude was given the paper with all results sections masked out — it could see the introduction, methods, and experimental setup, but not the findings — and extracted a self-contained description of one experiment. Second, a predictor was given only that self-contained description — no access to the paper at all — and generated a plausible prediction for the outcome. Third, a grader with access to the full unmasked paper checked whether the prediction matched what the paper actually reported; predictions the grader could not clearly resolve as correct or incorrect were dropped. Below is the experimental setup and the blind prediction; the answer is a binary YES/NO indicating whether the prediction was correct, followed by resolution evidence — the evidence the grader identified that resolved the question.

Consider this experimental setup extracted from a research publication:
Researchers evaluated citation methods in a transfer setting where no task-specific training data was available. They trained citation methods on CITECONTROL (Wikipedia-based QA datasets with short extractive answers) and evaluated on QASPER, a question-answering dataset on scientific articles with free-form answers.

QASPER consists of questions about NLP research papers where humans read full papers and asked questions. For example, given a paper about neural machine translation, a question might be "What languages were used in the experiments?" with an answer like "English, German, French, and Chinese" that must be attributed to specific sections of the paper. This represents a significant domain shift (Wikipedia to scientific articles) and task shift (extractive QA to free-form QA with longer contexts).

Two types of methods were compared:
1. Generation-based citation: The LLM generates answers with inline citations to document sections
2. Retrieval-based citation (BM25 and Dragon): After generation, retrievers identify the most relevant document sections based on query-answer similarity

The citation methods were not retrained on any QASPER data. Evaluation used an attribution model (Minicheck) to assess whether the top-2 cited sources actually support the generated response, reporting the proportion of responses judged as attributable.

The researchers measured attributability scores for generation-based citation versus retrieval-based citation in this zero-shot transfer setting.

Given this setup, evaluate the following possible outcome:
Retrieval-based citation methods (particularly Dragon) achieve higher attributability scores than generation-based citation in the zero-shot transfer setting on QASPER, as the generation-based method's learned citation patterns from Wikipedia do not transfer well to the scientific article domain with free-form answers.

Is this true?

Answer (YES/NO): YES